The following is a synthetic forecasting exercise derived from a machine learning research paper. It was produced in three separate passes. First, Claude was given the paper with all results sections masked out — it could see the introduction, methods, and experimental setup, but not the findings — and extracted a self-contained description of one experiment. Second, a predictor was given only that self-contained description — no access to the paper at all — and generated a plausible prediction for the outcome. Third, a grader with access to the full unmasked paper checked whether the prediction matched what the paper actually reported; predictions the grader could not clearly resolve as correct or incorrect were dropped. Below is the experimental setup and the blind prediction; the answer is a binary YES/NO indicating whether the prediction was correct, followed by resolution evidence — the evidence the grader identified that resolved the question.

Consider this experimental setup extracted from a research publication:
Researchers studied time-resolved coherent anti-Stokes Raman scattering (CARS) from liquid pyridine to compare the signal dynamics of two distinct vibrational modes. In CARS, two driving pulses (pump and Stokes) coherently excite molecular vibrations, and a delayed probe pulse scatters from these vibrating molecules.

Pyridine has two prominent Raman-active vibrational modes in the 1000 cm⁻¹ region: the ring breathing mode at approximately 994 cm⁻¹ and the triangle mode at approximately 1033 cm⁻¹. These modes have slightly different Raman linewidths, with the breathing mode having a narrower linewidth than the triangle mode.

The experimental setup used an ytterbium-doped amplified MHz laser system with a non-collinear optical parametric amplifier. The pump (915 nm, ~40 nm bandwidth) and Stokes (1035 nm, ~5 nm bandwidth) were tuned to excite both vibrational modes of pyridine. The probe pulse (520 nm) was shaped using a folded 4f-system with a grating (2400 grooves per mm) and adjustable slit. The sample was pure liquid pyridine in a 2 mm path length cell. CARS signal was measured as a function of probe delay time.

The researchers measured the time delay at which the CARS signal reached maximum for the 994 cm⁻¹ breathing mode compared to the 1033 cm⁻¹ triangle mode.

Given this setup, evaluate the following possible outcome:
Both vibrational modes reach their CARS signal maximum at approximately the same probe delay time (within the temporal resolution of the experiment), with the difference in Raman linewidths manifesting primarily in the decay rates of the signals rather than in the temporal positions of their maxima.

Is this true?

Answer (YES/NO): NO